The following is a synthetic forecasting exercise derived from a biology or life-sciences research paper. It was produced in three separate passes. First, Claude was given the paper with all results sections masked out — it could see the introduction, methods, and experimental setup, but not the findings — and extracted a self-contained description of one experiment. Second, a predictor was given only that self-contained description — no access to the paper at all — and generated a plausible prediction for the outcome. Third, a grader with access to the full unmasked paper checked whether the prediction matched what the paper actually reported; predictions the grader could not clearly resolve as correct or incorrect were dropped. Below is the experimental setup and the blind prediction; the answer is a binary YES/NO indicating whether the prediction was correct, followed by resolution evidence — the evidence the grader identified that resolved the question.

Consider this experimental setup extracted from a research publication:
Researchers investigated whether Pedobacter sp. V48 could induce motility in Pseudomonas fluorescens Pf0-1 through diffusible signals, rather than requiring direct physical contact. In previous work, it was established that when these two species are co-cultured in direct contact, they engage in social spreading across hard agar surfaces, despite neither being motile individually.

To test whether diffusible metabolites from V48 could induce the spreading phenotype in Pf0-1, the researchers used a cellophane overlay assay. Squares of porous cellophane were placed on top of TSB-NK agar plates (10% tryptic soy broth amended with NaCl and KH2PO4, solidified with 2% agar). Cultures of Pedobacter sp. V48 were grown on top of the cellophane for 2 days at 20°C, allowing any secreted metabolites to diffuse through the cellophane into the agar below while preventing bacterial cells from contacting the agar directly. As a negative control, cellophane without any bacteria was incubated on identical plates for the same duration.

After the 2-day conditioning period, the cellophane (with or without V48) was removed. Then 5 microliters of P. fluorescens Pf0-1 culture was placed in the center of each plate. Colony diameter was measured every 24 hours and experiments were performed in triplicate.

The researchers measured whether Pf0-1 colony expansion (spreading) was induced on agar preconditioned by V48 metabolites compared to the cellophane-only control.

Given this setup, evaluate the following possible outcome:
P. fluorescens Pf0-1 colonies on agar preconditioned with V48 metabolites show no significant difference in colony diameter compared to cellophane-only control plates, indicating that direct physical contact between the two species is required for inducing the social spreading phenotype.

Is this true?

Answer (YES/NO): YES